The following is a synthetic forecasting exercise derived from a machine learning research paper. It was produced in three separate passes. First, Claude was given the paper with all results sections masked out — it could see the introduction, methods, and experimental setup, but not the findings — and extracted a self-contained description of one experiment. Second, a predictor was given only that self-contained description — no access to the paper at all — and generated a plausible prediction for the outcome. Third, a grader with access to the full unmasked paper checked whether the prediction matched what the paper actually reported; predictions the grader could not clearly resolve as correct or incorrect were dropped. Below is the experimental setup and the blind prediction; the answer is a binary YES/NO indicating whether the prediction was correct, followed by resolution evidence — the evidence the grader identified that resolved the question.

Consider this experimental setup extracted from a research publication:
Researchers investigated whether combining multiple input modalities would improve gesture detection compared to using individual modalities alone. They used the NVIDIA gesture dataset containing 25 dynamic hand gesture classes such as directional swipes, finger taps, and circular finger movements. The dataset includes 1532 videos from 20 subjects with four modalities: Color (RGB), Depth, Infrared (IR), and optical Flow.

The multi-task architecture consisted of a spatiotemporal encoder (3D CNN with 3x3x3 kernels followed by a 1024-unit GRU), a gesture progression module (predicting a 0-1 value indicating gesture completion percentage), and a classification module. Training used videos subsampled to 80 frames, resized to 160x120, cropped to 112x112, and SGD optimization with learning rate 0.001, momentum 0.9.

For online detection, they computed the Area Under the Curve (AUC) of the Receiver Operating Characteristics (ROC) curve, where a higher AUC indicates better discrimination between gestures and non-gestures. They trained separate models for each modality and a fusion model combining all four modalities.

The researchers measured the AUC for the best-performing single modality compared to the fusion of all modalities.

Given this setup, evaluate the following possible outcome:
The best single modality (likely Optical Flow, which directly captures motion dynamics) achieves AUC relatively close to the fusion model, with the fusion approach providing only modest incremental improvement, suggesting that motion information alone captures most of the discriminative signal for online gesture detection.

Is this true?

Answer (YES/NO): NO